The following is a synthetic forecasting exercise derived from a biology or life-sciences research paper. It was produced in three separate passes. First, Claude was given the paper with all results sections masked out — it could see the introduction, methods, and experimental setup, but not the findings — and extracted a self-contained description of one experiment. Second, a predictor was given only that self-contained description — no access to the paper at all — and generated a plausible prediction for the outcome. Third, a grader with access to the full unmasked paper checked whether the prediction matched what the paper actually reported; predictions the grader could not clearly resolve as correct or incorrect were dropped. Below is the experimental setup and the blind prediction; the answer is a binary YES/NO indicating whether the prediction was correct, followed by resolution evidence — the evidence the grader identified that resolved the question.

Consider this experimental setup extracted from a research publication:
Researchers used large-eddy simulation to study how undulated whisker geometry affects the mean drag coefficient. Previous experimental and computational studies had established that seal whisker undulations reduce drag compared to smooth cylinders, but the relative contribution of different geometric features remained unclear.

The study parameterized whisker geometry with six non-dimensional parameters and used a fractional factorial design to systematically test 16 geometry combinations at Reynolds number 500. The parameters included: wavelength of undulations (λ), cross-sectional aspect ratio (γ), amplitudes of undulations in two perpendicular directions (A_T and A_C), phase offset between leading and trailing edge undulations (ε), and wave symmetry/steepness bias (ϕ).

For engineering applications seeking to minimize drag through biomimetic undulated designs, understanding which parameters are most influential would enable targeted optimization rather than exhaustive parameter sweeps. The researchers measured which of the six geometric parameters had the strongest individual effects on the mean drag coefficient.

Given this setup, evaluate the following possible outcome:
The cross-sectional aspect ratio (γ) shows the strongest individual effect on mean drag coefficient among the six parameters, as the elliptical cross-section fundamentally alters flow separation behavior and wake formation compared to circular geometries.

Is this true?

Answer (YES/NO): YES